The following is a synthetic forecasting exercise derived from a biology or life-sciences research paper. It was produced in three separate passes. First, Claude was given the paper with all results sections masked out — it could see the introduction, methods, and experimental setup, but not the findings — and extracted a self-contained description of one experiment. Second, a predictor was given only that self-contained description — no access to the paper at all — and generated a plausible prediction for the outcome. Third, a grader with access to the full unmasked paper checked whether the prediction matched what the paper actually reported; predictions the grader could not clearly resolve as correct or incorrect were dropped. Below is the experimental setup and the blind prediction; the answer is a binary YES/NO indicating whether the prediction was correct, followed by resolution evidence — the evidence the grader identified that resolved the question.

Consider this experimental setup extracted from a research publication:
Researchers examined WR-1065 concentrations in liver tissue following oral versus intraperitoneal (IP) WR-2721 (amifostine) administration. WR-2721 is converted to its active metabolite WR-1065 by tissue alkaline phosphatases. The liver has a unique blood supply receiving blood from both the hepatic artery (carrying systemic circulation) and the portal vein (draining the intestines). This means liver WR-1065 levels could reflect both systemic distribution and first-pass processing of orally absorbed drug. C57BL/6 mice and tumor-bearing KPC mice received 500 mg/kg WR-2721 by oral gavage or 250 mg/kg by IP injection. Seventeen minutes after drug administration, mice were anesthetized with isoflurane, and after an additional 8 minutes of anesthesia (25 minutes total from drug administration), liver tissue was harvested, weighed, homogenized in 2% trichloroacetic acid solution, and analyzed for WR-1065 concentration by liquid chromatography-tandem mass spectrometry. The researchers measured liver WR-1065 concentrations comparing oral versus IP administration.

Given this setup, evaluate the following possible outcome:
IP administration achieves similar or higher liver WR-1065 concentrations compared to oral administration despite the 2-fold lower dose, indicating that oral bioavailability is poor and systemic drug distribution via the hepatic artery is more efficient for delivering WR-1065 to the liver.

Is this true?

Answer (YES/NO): YES